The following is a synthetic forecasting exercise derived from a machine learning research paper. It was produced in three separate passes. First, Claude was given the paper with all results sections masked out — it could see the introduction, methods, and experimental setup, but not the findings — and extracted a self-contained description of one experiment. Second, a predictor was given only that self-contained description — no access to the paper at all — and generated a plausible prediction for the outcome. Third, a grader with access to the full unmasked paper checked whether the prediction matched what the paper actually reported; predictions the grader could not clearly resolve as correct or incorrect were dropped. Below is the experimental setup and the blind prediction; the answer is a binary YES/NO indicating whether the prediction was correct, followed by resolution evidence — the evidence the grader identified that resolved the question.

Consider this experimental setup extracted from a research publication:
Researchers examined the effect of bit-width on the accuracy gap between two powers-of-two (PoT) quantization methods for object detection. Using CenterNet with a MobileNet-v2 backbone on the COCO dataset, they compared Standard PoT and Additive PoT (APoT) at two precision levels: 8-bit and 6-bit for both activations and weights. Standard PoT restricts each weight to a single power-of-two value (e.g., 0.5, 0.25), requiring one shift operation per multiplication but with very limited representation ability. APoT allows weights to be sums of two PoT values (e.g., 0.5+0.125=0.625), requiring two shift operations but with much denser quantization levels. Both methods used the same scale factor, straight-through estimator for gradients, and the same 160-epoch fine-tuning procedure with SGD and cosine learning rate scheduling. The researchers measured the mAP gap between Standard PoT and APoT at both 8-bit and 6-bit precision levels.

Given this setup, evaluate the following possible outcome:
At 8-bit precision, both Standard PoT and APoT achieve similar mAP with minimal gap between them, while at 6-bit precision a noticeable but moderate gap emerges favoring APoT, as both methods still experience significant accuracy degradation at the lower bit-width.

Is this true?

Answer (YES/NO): NO